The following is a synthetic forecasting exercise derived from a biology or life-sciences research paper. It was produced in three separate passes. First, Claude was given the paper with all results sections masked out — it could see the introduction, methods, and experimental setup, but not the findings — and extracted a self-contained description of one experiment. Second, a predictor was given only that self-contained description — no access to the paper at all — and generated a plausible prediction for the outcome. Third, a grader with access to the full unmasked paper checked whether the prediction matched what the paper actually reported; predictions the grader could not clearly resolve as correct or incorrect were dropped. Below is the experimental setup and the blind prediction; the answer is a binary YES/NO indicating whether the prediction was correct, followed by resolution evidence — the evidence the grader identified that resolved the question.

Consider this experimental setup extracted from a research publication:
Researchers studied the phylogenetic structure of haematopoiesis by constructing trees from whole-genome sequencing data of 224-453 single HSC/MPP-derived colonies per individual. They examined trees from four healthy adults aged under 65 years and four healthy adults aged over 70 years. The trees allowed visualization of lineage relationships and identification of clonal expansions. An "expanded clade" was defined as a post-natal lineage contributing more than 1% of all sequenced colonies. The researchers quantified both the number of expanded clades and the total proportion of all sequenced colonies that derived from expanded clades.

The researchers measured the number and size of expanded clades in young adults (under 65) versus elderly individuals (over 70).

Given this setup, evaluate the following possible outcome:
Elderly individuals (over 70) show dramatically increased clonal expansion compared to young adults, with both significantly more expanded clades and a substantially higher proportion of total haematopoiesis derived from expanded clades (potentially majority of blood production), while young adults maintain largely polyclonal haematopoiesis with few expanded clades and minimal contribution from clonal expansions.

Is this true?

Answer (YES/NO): YES